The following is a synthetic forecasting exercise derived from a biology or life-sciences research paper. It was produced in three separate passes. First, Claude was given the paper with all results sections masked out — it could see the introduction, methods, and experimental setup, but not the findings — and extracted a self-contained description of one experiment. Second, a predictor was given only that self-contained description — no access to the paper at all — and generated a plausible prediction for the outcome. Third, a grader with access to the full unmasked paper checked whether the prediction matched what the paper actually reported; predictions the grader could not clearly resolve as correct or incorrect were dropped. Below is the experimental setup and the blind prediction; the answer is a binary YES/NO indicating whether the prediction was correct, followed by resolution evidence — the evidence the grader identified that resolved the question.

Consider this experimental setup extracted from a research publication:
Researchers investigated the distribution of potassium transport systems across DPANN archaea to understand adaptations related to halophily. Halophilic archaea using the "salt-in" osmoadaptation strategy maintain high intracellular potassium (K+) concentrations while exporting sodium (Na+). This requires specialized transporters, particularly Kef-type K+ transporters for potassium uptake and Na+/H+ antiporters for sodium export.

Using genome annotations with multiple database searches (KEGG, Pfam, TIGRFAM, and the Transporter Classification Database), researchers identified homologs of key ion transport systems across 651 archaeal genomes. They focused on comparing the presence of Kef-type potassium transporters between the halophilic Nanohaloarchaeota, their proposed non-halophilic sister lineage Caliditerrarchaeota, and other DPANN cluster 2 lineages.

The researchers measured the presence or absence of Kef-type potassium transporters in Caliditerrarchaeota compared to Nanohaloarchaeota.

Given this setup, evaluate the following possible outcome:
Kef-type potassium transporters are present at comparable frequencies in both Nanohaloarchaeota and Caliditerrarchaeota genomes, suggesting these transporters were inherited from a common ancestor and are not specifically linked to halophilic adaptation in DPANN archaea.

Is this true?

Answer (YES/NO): NO